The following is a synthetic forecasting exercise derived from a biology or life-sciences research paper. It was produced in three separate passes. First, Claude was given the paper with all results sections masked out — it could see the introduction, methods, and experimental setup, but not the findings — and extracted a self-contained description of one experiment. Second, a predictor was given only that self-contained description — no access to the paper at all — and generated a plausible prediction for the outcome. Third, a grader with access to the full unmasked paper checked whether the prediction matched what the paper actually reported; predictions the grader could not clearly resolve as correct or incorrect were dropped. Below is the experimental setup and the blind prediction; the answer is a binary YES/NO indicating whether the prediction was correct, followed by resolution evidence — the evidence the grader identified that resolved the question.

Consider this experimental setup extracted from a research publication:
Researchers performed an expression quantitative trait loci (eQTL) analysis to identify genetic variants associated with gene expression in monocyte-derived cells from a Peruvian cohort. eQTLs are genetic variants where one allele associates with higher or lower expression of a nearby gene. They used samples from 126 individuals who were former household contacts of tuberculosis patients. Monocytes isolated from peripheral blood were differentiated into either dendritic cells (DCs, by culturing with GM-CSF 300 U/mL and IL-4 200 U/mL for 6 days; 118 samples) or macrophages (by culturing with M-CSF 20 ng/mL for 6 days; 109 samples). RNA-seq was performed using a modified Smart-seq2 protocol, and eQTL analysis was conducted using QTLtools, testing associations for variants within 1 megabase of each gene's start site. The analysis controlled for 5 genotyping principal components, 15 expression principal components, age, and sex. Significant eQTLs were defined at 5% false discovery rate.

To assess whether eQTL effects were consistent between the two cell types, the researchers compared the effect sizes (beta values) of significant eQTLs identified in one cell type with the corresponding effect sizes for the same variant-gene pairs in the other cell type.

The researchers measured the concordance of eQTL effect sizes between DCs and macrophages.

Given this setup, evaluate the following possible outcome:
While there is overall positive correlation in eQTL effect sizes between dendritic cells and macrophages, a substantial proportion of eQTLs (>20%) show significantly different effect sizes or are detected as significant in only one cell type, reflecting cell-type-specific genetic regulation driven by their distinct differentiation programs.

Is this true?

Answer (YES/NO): NO